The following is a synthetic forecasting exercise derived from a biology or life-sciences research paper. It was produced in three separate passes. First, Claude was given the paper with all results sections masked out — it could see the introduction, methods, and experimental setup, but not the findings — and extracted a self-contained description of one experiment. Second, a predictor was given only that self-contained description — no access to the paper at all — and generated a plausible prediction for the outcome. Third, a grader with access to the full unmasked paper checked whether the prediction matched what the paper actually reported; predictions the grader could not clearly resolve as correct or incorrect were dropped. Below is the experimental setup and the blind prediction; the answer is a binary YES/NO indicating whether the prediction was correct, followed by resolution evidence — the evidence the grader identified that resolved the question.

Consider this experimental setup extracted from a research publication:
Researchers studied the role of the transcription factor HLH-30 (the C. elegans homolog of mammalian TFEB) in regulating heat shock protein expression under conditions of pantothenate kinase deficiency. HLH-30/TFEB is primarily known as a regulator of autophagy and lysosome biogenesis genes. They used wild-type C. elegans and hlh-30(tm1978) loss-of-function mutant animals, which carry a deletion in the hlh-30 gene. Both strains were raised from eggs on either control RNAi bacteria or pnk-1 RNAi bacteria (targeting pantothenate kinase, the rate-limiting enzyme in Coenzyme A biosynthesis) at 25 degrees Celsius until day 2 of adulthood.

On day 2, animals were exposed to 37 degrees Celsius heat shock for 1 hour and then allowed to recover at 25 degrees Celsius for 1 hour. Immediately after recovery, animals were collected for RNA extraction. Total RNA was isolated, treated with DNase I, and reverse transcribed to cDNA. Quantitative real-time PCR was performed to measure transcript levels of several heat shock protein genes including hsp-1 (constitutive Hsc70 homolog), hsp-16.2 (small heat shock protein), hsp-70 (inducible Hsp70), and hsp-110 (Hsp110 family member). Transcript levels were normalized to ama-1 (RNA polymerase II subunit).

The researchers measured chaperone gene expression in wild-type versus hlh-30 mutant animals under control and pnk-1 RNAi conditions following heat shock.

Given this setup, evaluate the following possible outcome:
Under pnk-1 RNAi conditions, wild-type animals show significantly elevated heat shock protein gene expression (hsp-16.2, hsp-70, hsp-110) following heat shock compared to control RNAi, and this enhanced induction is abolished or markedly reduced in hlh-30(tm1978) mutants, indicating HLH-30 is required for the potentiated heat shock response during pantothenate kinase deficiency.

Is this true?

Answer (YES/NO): YES